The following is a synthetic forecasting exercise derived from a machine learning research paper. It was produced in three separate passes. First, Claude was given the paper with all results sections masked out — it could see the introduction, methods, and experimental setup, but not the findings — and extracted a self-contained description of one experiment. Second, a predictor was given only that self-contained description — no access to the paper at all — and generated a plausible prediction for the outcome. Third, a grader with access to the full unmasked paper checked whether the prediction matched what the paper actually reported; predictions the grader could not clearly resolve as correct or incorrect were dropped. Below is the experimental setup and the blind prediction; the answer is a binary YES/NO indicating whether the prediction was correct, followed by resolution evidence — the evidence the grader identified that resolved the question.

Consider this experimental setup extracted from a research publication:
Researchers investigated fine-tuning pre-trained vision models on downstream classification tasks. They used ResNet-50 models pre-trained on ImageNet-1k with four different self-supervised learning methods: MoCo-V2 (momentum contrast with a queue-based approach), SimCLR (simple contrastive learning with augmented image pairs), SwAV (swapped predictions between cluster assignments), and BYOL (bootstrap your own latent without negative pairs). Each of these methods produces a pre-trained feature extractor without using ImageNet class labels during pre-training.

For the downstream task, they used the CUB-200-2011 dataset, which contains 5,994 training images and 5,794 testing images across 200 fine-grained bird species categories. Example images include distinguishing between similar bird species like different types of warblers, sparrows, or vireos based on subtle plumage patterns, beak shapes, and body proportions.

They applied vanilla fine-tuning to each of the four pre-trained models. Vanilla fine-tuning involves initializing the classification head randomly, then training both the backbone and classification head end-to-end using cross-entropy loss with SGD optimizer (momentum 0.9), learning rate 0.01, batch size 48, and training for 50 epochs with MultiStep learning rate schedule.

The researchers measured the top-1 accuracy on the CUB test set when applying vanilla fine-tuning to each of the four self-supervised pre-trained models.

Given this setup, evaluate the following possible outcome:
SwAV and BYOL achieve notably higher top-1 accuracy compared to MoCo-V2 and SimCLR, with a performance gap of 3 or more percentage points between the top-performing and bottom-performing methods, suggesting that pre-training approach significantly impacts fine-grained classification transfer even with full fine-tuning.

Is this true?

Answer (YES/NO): YES